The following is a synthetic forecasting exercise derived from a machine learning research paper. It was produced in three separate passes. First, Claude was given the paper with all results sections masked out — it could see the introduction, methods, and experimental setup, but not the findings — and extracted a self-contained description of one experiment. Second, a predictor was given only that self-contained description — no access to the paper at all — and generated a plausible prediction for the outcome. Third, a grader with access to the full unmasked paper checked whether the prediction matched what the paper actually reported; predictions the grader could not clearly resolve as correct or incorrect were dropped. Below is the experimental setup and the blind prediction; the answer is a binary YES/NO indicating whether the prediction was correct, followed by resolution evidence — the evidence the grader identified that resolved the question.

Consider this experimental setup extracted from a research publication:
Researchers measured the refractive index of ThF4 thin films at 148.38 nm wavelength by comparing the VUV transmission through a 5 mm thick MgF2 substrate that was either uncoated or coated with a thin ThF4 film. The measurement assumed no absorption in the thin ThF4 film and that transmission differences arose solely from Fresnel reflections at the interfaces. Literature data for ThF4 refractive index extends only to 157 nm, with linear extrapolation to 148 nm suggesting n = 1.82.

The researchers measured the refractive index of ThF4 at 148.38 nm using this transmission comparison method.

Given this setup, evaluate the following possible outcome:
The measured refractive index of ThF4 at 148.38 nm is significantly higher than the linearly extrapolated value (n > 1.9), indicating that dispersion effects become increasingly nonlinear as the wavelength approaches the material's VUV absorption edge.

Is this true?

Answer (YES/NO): NO